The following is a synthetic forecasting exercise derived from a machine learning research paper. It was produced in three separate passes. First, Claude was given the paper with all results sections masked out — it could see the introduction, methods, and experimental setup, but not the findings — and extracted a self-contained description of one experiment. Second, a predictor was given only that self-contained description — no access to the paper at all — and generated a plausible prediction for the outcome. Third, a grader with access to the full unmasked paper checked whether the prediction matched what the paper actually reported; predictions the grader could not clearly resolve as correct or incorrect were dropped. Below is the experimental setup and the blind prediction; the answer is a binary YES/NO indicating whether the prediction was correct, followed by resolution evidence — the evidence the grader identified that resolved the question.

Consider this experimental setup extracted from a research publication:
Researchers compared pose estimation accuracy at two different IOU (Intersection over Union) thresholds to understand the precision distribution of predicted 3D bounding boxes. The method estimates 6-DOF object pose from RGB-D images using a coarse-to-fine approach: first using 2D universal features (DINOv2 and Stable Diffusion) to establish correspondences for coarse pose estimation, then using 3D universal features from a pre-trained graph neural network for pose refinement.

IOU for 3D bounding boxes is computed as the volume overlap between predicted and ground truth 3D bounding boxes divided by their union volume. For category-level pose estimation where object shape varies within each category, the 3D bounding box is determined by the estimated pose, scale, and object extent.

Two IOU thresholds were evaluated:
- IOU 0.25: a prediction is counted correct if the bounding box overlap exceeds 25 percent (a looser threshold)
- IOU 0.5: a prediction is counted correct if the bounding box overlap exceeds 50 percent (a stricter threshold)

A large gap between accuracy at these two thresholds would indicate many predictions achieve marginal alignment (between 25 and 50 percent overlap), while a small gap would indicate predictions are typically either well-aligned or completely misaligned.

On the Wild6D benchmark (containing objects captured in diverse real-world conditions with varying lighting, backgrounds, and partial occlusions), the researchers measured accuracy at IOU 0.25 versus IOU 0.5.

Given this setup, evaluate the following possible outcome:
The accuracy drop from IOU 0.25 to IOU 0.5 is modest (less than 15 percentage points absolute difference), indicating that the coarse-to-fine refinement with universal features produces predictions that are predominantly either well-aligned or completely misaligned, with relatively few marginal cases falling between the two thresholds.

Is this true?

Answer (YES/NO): NO